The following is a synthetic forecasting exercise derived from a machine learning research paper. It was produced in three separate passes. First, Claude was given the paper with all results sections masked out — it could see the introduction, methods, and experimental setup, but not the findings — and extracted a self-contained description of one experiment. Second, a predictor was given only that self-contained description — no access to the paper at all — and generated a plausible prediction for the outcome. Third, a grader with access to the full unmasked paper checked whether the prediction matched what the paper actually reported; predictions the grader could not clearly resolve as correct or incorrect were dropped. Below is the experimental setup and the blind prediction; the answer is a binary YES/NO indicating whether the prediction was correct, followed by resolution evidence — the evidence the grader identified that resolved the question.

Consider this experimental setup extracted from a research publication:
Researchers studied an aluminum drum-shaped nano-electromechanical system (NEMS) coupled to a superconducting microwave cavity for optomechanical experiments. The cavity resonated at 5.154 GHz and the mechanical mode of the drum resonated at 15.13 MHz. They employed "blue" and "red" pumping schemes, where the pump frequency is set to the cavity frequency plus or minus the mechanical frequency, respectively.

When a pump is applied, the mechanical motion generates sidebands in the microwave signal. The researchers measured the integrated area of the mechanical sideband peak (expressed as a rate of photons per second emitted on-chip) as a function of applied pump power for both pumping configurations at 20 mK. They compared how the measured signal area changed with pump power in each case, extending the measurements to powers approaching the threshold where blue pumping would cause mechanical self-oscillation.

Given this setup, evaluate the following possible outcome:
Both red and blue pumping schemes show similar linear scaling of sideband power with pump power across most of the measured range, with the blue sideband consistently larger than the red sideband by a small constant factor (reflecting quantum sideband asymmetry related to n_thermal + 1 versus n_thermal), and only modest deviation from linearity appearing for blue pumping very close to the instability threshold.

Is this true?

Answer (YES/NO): NO